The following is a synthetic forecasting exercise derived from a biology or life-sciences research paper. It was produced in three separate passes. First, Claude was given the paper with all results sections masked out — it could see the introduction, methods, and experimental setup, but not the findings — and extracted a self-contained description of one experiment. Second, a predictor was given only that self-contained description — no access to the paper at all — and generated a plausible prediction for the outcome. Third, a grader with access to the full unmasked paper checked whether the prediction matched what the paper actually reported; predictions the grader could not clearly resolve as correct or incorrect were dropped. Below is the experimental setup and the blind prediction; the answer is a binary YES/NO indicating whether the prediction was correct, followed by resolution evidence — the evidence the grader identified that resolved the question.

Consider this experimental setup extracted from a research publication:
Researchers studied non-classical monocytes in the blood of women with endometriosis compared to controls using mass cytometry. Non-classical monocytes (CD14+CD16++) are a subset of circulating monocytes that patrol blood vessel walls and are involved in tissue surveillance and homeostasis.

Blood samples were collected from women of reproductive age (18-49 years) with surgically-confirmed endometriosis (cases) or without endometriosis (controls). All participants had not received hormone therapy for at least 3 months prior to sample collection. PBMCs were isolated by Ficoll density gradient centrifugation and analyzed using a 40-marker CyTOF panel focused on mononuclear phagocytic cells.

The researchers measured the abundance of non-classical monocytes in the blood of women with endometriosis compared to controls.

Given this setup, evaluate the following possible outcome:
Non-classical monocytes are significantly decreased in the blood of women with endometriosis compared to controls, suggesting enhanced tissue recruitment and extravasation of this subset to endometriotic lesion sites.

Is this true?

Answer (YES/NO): NO